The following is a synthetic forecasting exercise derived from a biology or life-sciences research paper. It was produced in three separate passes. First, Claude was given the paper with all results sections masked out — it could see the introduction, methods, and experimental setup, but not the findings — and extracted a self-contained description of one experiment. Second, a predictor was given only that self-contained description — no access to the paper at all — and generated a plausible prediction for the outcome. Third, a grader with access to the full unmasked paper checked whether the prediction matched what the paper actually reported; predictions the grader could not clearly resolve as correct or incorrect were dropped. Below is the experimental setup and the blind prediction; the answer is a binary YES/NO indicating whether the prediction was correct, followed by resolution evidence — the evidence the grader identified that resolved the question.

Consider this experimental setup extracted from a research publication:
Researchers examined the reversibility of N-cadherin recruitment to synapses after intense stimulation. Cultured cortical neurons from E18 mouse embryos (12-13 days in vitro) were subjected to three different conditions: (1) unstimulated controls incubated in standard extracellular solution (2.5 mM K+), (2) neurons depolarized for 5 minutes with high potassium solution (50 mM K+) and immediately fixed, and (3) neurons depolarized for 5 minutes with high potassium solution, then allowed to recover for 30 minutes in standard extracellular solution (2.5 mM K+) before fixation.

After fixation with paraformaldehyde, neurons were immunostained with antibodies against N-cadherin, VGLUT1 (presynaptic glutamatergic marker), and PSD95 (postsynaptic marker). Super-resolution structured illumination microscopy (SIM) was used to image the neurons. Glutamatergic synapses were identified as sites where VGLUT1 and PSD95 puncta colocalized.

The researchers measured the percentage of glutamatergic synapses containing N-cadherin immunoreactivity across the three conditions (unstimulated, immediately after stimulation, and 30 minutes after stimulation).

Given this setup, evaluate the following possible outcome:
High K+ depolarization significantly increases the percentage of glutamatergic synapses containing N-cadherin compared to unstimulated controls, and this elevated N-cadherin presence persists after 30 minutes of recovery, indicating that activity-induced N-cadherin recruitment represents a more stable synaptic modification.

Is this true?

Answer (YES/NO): NO